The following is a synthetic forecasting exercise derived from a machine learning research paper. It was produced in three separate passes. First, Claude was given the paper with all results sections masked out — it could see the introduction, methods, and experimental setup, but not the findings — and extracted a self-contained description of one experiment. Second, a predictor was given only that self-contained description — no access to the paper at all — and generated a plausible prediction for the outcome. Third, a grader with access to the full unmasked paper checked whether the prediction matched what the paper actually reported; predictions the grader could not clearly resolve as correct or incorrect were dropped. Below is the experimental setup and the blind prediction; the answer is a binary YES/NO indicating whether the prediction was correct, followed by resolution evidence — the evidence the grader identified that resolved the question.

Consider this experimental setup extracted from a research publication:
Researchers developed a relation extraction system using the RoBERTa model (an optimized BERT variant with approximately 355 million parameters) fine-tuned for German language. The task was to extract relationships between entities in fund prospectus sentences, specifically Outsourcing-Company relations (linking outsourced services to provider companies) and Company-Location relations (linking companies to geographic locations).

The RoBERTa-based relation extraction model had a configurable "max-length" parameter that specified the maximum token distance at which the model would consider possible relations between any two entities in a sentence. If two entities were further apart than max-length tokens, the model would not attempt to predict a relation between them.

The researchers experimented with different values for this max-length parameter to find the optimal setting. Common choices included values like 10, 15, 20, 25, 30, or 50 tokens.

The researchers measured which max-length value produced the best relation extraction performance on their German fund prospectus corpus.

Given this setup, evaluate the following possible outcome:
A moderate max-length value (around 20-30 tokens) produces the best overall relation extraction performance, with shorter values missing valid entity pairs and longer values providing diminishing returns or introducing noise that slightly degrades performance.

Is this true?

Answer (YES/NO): YES